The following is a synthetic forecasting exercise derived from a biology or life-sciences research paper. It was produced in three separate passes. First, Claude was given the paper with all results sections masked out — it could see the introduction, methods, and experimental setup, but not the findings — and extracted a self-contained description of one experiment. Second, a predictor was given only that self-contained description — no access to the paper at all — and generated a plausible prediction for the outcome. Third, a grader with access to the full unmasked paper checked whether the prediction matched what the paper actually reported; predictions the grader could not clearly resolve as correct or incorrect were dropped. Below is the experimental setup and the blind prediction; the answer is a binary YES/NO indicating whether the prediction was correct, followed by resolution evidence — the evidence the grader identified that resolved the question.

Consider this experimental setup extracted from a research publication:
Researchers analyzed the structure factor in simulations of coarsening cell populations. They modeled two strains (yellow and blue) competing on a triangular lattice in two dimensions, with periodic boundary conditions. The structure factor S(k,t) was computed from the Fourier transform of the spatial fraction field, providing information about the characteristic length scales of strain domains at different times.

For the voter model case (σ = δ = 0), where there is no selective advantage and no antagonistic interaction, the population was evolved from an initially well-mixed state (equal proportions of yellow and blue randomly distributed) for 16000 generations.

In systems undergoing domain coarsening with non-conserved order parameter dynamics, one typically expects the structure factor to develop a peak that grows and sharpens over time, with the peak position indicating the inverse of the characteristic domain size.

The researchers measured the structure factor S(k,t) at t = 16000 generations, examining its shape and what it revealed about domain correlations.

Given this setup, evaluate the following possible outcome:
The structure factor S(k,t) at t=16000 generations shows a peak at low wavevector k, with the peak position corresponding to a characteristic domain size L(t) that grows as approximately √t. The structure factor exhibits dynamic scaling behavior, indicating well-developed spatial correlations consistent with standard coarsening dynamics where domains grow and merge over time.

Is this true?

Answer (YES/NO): NO